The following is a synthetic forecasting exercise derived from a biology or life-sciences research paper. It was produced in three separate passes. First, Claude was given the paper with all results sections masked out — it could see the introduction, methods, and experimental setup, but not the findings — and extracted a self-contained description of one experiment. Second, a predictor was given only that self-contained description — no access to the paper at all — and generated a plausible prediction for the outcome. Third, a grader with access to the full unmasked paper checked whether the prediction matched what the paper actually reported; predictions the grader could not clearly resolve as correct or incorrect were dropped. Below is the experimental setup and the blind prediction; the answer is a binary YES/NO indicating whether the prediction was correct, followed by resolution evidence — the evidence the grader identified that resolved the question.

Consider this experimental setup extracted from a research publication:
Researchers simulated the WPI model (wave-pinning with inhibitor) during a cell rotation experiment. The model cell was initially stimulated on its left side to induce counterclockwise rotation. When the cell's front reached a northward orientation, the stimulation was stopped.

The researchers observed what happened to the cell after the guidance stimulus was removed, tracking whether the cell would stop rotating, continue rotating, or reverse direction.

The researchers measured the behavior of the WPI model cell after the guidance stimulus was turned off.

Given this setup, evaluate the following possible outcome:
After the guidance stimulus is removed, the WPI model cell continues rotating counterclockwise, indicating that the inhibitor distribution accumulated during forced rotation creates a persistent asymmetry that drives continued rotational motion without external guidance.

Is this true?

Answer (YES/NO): YES